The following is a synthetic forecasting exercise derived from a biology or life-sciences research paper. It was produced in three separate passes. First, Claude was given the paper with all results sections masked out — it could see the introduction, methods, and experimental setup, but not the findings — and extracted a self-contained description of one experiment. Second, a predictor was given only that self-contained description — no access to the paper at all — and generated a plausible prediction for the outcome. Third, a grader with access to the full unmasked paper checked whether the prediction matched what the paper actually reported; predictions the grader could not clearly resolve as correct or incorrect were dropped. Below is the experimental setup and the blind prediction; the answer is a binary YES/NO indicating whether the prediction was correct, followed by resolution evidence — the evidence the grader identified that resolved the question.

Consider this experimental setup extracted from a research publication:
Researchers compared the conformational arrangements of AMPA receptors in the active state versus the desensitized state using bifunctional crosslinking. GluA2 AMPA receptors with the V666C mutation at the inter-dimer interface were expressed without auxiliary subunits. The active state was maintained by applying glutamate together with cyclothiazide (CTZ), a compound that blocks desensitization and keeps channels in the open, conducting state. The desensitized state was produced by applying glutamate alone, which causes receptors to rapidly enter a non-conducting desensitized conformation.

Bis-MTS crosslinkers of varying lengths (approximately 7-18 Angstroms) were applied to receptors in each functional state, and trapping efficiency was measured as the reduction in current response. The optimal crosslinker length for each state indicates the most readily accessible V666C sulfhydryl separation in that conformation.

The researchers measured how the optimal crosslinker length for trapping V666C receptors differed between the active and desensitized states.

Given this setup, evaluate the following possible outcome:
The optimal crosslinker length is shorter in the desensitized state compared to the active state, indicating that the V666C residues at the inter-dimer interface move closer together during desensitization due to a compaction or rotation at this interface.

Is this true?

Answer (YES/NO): NO